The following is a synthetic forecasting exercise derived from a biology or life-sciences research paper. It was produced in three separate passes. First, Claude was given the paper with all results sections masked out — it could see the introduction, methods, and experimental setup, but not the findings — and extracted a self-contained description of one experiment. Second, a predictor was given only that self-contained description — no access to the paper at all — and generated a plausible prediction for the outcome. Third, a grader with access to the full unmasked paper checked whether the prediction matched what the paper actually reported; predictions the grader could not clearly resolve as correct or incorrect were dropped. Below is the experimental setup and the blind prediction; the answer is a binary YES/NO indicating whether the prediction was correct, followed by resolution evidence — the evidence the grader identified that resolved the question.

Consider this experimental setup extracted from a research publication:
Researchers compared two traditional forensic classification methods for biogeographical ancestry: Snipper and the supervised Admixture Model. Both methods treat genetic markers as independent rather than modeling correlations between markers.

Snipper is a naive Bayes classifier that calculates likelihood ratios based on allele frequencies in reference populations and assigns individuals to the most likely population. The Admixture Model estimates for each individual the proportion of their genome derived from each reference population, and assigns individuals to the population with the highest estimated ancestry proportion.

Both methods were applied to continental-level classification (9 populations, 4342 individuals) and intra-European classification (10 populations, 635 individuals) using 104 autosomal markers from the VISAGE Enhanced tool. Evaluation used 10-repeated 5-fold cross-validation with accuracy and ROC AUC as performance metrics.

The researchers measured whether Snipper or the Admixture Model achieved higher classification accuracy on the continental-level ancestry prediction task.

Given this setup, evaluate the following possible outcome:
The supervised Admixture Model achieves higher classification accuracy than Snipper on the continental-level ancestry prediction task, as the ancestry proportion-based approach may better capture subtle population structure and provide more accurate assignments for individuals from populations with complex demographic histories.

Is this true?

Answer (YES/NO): NO